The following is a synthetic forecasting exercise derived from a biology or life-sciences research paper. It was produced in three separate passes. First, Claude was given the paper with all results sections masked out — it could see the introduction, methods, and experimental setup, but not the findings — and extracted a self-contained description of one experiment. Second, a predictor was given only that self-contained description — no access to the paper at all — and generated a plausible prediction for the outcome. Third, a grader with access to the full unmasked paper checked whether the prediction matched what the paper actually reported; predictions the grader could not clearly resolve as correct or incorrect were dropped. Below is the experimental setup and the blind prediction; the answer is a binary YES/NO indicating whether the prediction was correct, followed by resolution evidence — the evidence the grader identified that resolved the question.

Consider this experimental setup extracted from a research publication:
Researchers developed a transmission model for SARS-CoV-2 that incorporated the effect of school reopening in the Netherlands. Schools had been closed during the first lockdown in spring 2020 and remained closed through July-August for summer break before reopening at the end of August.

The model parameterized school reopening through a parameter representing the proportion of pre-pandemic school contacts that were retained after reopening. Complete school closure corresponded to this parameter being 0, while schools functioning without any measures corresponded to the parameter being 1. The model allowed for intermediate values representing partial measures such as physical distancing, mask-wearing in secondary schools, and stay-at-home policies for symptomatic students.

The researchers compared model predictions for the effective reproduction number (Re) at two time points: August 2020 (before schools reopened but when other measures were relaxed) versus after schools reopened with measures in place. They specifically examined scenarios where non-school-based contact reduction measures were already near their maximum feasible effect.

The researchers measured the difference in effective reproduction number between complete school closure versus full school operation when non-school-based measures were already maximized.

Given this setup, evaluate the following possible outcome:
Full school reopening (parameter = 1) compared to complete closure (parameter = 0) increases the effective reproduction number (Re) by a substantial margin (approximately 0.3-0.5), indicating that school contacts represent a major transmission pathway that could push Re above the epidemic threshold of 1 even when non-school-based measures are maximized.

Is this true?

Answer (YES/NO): NO